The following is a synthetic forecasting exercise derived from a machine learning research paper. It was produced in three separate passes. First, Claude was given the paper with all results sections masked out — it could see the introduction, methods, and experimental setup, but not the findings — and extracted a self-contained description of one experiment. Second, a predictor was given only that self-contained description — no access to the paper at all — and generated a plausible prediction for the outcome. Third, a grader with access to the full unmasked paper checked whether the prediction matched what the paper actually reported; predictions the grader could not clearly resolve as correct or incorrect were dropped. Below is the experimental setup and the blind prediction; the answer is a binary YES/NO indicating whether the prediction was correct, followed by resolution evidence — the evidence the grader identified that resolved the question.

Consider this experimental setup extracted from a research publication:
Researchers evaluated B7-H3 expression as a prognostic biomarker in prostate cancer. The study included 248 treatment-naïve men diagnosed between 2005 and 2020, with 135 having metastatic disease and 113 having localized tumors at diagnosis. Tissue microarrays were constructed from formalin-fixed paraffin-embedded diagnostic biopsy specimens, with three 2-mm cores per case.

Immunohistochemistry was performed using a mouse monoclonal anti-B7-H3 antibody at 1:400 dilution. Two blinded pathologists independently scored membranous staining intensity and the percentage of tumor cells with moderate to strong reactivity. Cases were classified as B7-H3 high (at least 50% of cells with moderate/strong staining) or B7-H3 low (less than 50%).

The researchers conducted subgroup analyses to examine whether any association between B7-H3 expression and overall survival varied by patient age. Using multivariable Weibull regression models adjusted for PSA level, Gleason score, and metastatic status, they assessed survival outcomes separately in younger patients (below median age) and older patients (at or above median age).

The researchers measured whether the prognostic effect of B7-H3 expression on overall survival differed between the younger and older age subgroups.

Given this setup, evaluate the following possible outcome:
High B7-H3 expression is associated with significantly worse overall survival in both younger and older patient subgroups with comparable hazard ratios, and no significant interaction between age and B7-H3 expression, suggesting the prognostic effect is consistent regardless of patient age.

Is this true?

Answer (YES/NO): NO